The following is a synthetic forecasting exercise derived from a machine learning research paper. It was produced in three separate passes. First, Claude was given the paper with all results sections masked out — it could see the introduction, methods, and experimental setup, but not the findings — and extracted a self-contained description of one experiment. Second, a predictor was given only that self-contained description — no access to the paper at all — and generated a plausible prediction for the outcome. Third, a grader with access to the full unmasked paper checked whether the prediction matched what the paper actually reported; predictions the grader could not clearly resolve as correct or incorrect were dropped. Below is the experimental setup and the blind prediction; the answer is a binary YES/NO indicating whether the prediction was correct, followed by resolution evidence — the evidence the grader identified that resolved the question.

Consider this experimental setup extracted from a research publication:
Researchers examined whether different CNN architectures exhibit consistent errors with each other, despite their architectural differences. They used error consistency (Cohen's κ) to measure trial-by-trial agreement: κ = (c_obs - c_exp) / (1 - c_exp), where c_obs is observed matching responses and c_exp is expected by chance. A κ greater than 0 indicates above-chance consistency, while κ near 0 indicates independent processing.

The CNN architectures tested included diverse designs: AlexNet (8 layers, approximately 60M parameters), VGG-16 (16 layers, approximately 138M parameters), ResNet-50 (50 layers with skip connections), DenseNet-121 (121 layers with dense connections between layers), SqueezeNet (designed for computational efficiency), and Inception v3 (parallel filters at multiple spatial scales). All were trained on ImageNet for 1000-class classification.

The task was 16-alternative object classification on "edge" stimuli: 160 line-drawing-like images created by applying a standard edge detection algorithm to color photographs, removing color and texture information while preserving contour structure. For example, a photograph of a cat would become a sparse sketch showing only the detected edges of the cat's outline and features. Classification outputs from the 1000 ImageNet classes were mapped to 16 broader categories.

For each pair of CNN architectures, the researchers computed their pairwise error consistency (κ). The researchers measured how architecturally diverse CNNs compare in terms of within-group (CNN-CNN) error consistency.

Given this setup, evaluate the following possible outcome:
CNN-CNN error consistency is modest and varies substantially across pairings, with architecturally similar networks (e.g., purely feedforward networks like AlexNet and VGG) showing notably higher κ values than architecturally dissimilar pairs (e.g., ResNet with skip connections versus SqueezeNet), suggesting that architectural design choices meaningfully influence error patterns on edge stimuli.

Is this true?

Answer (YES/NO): NO